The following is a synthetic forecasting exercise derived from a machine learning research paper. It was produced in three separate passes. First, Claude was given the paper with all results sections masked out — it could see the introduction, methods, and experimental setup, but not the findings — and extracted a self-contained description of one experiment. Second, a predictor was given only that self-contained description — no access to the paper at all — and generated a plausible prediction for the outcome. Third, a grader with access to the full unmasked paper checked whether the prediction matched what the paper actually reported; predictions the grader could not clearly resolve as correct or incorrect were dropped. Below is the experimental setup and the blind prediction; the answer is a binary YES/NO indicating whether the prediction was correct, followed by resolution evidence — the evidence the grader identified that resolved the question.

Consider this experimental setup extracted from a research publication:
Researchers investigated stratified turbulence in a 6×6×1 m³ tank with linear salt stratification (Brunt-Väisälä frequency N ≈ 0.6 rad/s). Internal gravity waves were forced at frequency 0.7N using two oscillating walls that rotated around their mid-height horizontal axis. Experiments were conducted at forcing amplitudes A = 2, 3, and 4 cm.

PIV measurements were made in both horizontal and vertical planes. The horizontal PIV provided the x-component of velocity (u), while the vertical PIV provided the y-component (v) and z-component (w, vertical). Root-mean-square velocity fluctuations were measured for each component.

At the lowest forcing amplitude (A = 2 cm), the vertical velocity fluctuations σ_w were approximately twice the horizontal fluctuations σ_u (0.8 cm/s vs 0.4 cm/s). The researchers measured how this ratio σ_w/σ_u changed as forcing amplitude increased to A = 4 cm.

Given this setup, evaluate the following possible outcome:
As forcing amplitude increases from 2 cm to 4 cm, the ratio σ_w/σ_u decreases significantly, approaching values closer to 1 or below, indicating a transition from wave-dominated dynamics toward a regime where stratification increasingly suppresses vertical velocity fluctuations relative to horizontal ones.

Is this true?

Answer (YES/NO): YES